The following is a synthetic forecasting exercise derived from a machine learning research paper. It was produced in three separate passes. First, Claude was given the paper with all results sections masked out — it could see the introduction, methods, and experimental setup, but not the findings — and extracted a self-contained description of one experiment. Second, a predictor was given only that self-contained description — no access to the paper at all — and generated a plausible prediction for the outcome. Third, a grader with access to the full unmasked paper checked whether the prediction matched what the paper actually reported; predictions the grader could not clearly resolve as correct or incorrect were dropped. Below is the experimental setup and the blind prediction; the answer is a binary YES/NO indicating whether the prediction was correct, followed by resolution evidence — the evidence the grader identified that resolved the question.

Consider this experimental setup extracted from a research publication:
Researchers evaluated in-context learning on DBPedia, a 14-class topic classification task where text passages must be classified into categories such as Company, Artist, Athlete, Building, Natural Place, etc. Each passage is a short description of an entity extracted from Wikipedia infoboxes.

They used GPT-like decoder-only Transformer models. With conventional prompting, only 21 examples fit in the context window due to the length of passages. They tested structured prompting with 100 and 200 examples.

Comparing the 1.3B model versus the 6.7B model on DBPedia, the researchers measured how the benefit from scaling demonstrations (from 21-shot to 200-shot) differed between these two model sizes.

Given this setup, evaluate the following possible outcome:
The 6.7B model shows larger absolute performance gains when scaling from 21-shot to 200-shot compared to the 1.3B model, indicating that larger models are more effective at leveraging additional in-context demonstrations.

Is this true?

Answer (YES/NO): YES